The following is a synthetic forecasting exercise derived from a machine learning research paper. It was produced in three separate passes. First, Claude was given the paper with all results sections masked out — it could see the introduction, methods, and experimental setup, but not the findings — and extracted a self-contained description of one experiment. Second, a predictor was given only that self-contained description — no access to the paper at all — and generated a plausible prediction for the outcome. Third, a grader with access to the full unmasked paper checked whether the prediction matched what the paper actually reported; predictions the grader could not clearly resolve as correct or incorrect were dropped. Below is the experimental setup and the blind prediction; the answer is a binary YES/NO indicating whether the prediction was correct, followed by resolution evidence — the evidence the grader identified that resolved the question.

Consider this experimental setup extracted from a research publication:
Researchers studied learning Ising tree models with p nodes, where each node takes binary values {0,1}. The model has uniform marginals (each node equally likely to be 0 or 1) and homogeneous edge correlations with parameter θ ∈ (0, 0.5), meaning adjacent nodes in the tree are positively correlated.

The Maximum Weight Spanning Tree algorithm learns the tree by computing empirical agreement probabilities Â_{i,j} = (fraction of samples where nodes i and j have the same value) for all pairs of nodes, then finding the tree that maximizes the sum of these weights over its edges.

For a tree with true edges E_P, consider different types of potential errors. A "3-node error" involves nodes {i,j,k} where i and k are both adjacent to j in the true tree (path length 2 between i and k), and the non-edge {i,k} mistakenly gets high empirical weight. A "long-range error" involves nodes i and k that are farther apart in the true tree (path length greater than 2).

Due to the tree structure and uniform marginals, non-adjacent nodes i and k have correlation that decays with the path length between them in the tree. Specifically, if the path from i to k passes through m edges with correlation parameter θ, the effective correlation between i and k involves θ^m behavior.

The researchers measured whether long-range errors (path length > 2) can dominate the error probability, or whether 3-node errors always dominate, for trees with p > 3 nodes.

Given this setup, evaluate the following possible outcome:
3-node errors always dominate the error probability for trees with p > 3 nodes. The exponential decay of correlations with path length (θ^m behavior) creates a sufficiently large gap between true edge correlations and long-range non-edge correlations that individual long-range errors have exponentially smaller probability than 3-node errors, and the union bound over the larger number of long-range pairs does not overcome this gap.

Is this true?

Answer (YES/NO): YES